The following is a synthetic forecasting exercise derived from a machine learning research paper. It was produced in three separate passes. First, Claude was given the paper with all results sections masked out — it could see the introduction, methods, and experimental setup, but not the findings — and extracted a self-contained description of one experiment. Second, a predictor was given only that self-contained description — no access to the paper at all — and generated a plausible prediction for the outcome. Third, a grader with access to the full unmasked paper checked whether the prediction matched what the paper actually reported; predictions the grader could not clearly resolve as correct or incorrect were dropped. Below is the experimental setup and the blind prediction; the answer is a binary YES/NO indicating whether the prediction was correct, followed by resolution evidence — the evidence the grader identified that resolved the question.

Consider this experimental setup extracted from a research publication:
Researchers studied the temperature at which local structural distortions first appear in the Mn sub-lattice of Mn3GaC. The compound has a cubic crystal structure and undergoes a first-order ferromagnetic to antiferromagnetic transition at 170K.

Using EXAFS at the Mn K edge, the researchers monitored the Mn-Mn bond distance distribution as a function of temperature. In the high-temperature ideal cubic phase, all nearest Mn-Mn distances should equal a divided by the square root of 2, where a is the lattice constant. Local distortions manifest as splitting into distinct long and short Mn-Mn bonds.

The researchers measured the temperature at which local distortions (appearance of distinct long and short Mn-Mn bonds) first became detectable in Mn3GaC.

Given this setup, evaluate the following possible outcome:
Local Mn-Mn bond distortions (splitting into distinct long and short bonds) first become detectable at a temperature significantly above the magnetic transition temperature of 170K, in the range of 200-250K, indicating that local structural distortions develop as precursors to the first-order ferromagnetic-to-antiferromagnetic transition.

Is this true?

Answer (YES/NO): YES